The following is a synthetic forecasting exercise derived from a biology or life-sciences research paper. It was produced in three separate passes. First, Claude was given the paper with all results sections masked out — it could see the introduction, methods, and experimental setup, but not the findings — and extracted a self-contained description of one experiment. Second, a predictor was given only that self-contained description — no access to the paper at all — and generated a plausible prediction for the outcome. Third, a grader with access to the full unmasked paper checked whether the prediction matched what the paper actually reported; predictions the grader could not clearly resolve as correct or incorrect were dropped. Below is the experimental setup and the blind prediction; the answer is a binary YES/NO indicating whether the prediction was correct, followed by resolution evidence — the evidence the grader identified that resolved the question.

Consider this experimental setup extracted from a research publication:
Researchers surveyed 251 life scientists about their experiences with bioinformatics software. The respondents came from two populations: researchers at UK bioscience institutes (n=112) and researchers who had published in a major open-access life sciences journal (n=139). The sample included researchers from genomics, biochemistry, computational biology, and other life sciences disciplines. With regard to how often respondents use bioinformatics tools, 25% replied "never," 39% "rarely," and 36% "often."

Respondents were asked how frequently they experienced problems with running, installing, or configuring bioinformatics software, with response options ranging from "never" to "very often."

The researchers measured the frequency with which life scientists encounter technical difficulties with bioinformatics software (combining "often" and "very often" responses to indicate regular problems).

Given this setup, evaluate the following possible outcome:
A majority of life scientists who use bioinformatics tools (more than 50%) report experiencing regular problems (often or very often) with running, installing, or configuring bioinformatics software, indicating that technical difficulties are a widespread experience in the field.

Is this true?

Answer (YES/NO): NO